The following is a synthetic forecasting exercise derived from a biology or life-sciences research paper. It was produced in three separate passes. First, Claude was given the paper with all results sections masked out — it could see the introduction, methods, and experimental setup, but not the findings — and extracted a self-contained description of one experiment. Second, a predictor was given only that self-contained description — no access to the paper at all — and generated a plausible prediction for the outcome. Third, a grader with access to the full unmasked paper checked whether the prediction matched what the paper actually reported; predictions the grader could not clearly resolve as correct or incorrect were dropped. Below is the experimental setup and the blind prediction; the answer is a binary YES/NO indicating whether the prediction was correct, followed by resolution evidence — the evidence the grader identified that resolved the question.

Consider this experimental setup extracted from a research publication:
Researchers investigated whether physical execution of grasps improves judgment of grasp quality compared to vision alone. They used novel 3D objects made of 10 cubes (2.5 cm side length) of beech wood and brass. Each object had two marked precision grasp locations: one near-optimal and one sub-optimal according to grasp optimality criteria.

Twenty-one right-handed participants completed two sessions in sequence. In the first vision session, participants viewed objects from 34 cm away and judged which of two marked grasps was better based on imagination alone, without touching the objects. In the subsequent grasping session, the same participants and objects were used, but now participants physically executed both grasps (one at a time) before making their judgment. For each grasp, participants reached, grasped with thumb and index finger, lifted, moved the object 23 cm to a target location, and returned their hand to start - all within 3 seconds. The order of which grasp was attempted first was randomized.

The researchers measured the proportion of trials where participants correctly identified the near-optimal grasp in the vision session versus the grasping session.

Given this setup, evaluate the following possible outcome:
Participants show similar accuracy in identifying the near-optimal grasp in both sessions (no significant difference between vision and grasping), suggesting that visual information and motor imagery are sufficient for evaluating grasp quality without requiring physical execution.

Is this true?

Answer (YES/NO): NO